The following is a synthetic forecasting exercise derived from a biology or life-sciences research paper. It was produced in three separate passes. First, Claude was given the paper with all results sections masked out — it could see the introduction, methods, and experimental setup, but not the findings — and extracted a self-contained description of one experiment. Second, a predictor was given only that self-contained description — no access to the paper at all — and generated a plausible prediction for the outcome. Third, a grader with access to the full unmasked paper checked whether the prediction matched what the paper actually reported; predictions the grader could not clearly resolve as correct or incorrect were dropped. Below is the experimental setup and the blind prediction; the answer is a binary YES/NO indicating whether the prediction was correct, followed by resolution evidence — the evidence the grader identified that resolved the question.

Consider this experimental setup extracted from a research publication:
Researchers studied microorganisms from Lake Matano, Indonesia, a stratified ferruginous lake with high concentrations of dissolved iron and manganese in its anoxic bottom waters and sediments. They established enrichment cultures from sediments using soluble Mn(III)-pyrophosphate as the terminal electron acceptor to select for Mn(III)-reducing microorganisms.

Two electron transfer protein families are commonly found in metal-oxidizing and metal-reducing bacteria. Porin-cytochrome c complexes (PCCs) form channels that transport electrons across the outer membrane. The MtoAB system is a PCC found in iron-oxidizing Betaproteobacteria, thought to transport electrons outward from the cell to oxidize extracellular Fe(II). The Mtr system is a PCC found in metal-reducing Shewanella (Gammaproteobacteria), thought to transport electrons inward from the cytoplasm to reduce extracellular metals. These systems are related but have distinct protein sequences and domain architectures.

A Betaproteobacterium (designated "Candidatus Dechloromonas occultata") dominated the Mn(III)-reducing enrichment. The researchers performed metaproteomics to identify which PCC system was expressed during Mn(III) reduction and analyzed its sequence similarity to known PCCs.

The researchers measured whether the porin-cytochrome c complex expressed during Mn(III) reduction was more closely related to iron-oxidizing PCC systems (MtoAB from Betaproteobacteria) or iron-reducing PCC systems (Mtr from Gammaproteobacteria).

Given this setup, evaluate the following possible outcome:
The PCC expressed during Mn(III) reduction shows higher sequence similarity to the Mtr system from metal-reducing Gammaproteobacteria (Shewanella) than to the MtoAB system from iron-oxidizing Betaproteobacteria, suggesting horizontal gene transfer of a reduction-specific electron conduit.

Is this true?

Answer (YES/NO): NO